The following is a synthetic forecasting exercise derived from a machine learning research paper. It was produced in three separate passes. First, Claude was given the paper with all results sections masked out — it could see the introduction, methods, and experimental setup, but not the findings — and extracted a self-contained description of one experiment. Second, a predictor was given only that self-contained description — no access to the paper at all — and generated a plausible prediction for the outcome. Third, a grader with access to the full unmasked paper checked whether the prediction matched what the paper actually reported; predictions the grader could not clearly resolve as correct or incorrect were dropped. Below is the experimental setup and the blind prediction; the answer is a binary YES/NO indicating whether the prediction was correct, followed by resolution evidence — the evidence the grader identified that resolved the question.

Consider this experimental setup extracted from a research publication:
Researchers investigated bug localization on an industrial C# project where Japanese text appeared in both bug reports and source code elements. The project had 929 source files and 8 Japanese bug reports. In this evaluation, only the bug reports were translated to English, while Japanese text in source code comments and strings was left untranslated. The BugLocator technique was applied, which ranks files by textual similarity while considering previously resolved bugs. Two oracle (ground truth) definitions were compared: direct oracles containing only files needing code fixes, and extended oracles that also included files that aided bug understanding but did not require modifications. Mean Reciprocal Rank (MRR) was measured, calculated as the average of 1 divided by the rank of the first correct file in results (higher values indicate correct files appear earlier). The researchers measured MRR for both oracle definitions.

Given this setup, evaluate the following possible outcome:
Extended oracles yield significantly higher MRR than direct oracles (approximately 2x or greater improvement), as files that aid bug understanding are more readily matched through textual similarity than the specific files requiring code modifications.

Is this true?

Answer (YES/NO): NO